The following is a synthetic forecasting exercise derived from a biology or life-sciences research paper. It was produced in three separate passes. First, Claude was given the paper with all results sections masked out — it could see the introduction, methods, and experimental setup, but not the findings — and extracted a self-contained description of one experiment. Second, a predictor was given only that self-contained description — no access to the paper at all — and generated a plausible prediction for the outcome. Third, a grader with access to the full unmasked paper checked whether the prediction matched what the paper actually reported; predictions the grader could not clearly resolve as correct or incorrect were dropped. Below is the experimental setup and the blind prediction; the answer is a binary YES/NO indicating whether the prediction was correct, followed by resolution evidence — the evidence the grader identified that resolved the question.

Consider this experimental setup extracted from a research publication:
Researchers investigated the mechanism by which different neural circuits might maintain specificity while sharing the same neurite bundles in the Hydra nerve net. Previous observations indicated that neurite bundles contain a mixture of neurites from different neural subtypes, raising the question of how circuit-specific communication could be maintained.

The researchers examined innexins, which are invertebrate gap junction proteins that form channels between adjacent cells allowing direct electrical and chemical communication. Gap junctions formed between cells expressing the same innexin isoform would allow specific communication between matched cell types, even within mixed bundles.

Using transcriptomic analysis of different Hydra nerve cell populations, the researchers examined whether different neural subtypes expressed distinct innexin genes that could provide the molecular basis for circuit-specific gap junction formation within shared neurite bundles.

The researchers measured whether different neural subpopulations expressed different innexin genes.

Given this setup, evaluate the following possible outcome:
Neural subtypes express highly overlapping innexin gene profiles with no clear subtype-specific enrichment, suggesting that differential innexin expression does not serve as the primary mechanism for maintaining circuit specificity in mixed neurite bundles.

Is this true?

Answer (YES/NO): NO